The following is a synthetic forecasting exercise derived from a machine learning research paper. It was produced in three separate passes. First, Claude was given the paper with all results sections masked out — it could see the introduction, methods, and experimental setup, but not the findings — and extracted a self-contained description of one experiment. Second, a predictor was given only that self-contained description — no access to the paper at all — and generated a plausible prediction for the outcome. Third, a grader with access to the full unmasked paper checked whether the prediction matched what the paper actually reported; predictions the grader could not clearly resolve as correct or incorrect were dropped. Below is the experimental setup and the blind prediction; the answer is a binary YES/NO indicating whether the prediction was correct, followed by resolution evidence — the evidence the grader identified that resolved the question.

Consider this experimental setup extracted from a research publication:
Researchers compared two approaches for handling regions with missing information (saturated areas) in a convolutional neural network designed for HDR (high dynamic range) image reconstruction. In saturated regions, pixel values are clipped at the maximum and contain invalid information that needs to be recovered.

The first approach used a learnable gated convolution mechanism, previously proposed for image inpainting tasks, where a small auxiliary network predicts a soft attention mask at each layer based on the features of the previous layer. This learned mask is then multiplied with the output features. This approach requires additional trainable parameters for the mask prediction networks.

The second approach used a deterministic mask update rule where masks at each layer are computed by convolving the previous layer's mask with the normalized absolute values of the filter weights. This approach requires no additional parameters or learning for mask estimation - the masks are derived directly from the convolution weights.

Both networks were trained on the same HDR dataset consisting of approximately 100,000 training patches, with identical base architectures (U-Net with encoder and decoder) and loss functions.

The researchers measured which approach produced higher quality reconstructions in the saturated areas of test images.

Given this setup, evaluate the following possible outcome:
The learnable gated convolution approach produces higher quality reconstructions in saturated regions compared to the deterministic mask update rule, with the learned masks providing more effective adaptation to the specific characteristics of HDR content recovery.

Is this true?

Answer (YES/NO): NO